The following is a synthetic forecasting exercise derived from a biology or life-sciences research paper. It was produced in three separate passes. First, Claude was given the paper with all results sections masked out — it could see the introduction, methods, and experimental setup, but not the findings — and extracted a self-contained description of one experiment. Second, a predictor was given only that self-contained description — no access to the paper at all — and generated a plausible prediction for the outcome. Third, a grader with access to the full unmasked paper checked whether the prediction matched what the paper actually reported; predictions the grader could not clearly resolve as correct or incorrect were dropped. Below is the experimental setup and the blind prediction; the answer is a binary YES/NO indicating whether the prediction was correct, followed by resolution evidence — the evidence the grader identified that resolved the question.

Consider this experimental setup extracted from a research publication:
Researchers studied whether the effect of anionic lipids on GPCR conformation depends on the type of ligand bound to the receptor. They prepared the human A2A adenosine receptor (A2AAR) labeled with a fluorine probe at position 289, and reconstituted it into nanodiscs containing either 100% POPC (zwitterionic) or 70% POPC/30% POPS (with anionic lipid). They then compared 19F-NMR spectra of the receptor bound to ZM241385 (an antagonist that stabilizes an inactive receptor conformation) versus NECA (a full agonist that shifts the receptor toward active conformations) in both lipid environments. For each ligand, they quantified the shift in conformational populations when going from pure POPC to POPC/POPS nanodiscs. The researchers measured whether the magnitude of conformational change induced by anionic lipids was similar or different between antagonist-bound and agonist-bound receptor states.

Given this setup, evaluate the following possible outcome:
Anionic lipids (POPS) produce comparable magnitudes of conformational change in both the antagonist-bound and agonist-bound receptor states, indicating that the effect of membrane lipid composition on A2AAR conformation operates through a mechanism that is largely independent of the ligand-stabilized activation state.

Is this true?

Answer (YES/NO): NO